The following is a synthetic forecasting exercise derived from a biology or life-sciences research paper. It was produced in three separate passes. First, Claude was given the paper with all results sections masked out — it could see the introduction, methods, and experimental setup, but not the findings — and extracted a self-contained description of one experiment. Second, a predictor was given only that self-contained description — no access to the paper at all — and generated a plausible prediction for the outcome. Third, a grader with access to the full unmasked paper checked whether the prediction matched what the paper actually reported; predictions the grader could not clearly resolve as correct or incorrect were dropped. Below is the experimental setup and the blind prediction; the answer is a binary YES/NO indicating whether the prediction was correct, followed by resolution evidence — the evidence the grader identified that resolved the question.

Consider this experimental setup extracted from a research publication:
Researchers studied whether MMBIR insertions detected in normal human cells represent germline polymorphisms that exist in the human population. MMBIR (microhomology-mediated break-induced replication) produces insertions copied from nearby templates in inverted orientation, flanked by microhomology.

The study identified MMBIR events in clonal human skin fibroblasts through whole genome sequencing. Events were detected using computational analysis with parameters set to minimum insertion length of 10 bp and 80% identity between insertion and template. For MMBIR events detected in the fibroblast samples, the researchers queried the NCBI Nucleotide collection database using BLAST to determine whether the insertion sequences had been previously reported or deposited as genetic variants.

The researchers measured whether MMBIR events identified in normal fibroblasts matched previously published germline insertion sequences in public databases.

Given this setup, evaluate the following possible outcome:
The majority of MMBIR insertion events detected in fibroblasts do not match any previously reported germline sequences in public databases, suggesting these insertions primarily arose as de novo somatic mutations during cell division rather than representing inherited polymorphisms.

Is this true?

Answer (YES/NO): NO